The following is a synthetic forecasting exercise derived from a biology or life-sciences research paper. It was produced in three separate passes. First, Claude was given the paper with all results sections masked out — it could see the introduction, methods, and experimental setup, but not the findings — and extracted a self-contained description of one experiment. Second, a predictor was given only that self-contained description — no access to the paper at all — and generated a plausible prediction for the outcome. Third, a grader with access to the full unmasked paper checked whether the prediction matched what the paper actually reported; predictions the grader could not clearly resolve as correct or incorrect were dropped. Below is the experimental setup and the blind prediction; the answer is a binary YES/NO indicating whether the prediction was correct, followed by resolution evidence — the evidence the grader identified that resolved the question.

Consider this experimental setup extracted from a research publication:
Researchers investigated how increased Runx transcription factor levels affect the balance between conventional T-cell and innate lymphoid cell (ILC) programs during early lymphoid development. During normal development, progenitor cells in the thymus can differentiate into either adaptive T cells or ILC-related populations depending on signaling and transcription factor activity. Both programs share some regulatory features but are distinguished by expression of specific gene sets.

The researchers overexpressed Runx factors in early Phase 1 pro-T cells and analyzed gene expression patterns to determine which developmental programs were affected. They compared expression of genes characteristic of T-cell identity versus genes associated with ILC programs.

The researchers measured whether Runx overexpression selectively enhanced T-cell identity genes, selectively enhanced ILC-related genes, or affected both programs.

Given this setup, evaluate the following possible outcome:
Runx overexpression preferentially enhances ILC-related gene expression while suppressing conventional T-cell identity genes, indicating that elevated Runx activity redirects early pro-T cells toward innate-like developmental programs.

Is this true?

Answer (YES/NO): NO